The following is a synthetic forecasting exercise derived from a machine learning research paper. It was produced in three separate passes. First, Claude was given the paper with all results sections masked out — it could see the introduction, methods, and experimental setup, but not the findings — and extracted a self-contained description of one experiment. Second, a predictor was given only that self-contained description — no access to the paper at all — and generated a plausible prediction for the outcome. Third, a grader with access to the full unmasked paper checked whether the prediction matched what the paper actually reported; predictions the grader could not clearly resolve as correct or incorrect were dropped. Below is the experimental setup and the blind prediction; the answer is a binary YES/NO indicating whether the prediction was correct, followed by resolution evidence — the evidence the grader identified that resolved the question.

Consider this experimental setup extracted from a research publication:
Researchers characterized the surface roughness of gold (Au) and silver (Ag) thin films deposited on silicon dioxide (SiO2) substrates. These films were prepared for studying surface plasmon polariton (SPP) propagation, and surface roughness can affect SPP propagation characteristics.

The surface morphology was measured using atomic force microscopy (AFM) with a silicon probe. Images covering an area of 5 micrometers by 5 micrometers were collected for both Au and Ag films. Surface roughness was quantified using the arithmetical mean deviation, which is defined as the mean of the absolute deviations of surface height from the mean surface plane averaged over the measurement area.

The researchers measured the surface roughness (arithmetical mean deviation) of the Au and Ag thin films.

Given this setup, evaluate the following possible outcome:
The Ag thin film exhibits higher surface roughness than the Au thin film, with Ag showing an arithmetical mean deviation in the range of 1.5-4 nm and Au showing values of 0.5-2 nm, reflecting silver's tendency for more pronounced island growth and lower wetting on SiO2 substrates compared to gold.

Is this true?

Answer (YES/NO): NO